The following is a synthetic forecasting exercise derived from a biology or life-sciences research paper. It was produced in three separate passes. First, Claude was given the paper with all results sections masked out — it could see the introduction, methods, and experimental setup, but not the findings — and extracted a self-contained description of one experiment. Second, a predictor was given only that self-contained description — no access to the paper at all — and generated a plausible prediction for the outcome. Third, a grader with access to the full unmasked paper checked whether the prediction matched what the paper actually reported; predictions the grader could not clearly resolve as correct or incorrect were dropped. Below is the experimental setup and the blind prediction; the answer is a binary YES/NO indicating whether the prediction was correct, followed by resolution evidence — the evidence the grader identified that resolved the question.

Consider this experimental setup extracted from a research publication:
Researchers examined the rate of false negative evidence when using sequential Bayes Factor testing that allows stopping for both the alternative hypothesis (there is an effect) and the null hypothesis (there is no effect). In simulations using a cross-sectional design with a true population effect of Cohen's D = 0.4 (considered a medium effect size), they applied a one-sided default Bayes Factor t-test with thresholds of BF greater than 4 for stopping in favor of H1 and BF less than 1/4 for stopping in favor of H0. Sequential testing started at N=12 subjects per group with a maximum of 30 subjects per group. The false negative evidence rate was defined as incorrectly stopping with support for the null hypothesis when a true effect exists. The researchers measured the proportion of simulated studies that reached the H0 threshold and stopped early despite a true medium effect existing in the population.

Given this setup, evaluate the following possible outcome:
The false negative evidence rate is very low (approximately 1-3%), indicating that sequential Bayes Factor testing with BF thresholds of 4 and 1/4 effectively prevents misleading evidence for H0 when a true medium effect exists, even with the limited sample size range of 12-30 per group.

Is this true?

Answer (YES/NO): NO